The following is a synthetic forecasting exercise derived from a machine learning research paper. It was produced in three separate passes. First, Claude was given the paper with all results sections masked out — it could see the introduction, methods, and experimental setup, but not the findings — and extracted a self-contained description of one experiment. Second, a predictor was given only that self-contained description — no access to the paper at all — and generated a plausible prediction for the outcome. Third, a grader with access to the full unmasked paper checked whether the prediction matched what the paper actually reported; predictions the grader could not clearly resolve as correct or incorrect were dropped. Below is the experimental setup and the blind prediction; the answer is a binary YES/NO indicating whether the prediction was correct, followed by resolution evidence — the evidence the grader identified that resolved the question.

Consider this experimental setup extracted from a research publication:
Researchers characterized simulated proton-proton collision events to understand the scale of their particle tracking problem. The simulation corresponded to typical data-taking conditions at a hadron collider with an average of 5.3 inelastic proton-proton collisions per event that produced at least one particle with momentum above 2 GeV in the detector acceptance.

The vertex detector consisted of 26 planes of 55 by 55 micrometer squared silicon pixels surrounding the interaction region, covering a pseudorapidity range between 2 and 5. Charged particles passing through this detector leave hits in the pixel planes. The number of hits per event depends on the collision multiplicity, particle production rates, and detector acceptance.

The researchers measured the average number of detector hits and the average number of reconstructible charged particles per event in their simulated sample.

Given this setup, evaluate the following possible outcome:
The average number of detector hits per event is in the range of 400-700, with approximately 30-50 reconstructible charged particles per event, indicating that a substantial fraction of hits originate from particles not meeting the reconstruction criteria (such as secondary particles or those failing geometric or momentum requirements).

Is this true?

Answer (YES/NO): NO